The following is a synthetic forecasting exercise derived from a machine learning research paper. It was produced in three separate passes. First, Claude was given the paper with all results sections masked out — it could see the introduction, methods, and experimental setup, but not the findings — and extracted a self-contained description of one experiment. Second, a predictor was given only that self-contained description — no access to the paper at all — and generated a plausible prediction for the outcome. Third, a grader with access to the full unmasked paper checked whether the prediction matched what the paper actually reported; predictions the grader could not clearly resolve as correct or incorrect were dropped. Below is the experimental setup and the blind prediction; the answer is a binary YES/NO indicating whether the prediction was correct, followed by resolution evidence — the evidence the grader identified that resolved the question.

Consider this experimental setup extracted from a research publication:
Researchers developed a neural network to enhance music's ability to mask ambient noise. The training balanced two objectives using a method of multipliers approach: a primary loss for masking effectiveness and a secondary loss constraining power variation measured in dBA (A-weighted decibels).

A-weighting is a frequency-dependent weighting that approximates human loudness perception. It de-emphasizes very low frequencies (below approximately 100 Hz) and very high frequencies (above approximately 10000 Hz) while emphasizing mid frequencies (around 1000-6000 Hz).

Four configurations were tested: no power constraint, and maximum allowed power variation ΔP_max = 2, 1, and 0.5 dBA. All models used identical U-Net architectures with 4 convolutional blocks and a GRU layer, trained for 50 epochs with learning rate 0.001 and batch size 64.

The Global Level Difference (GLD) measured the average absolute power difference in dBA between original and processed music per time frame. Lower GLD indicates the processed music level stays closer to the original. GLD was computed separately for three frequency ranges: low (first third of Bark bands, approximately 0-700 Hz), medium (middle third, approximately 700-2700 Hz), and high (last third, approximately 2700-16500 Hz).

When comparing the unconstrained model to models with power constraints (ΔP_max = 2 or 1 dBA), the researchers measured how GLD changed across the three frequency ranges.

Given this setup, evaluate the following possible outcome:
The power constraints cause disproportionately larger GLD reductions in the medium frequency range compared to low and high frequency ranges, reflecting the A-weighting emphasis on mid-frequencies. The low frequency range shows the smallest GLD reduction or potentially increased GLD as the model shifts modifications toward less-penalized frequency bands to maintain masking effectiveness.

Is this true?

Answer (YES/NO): NO